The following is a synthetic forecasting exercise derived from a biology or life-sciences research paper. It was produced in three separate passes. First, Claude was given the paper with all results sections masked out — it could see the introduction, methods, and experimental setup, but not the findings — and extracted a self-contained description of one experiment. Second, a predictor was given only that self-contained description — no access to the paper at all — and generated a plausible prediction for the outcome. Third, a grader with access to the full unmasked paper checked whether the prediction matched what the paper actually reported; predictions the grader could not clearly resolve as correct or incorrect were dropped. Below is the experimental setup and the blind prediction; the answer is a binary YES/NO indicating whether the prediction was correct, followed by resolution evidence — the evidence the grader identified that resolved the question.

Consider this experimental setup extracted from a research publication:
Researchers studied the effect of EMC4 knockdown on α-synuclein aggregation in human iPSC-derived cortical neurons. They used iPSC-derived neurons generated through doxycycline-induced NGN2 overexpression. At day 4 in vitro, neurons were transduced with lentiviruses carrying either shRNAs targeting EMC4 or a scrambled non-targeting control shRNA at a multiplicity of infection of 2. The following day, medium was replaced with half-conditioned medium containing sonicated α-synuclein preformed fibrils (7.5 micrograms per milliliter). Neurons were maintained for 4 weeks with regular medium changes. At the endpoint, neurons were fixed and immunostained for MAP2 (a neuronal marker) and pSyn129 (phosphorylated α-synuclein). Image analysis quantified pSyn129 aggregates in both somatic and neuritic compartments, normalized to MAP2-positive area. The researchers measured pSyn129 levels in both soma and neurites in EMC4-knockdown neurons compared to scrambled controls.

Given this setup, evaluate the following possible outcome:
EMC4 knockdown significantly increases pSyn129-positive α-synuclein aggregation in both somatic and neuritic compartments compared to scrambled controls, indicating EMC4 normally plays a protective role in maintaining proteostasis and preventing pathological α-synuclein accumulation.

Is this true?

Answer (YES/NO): NO